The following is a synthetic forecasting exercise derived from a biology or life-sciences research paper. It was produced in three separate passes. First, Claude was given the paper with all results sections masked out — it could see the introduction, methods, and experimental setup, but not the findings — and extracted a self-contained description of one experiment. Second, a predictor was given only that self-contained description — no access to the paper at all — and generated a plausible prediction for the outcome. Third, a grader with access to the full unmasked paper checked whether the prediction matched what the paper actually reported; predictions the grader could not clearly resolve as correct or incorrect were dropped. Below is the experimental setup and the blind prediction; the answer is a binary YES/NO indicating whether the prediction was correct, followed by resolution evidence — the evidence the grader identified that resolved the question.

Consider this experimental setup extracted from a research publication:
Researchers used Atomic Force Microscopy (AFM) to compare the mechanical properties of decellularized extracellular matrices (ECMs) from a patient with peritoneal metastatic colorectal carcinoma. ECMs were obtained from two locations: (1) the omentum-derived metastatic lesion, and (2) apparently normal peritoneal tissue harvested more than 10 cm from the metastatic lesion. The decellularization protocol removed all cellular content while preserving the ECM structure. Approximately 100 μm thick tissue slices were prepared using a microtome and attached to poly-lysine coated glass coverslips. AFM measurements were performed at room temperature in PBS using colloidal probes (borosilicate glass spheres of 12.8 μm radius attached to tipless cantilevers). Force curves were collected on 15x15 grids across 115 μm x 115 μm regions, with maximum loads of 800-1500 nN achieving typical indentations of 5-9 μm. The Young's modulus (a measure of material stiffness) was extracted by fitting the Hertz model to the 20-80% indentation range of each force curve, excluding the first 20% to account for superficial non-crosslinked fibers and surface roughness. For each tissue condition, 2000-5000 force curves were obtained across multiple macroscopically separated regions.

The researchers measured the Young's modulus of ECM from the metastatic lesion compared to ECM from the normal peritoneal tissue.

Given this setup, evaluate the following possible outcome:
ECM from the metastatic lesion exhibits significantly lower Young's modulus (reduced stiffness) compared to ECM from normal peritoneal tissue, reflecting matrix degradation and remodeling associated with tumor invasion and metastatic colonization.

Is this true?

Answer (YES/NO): NO